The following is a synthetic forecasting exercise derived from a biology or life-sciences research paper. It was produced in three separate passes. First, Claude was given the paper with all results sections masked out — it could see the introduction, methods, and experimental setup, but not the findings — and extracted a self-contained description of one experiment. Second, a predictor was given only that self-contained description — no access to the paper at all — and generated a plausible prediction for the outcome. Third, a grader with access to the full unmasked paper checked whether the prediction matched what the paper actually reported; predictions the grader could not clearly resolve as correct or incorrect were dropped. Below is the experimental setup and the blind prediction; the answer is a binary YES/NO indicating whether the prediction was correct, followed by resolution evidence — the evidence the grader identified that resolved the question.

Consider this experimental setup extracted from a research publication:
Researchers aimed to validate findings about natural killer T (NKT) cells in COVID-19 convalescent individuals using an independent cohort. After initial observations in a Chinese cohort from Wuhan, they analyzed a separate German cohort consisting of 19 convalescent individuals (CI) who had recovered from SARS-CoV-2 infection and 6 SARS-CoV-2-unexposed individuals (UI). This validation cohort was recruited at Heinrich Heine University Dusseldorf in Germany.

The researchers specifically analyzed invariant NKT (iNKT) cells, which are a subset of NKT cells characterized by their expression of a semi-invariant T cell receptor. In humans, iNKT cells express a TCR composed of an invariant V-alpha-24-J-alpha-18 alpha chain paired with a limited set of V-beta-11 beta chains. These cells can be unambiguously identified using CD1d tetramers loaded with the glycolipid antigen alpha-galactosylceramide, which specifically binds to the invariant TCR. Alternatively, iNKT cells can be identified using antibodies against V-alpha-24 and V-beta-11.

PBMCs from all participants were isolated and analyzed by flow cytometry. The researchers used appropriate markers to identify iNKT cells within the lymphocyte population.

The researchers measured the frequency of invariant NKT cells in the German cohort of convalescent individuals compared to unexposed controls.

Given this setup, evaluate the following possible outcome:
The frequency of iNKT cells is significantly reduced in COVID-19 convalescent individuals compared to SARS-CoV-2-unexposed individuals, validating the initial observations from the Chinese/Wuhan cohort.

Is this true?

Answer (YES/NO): YES